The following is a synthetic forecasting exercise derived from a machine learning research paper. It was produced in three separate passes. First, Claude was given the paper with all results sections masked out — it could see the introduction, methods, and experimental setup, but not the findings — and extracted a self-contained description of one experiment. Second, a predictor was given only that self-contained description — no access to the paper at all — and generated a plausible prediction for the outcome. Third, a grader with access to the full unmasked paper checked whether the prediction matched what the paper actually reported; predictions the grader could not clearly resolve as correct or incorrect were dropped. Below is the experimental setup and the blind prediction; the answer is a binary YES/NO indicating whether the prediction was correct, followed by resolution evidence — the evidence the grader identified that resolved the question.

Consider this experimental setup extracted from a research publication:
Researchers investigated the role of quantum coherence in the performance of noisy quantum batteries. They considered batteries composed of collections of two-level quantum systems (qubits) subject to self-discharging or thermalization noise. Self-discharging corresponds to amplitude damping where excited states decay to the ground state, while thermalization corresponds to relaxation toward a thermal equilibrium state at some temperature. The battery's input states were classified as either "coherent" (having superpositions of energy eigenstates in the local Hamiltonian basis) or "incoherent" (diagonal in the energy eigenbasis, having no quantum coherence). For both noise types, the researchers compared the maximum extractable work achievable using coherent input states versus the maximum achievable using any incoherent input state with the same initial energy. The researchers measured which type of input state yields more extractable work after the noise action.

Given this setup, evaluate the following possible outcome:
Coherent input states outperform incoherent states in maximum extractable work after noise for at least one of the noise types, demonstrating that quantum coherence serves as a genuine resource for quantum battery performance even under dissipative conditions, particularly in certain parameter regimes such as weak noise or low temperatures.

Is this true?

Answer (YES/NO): YES